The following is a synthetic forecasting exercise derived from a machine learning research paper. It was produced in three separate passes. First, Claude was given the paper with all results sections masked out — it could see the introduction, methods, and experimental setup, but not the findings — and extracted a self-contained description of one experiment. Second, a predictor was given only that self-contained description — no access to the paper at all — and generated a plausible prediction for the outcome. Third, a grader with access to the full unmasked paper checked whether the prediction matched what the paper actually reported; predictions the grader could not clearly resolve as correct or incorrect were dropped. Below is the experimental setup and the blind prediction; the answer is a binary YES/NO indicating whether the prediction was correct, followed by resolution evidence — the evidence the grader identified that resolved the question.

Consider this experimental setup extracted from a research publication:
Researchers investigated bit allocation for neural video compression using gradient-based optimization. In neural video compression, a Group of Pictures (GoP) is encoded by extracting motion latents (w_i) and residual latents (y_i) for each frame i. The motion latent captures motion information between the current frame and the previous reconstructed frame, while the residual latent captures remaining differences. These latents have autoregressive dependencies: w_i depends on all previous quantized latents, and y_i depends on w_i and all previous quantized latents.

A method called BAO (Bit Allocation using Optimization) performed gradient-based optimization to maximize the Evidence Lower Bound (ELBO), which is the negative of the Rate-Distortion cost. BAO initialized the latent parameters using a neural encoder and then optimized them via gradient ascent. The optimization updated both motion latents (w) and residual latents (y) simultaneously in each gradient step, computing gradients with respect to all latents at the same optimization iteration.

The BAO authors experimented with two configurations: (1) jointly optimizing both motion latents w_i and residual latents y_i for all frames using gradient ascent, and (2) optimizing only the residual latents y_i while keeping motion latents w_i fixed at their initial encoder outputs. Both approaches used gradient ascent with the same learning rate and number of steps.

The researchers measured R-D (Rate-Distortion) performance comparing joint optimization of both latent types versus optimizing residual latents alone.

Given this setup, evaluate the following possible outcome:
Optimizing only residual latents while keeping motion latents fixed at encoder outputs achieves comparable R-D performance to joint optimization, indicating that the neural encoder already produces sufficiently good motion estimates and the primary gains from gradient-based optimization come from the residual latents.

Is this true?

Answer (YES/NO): NO